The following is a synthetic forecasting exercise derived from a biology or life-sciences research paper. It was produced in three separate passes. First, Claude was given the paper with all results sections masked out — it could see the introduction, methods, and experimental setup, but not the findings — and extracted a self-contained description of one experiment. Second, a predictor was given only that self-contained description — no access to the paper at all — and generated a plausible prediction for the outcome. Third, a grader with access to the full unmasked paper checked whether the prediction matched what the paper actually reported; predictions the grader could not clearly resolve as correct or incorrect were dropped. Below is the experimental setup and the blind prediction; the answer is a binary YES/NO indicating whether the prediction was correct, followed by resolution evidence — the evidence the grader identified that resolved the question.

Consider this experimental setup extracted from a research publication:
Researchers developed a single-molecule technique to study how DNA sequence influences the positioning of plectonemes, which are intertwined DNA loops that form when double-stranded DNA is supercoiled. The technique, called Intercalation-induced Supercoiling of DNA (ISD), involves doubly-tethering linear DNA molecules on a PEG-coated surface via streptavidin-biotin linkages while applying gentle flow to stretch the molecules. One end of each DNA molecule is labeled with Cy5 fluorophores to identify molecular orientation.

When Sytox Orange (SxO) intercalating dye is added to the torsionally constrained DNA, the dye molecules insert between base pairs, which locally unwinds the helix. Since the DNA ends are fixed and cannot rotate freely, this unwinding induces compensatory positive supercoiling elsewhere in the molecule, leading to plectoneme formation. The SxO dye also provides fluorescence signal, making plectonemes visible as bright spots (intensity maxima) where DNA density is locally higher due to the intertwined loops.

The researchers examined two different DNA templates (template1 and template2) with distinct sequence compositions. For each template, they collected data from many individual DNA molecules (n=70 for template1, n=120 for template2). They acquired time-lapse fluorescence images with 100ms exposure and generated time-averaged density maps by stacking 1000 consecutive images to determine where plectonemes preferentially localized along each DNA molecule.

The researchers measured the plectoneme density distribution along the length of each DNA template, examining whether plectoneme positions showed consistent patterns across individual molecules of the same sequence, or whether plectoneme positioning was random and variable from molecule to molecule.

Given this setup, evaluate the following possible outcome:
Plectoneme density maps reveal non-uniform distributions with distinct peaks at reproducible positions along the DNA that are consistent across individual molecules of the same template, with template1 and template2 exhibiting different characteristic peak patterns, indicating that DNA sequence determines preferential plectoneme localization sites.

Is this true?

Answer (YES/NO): YES